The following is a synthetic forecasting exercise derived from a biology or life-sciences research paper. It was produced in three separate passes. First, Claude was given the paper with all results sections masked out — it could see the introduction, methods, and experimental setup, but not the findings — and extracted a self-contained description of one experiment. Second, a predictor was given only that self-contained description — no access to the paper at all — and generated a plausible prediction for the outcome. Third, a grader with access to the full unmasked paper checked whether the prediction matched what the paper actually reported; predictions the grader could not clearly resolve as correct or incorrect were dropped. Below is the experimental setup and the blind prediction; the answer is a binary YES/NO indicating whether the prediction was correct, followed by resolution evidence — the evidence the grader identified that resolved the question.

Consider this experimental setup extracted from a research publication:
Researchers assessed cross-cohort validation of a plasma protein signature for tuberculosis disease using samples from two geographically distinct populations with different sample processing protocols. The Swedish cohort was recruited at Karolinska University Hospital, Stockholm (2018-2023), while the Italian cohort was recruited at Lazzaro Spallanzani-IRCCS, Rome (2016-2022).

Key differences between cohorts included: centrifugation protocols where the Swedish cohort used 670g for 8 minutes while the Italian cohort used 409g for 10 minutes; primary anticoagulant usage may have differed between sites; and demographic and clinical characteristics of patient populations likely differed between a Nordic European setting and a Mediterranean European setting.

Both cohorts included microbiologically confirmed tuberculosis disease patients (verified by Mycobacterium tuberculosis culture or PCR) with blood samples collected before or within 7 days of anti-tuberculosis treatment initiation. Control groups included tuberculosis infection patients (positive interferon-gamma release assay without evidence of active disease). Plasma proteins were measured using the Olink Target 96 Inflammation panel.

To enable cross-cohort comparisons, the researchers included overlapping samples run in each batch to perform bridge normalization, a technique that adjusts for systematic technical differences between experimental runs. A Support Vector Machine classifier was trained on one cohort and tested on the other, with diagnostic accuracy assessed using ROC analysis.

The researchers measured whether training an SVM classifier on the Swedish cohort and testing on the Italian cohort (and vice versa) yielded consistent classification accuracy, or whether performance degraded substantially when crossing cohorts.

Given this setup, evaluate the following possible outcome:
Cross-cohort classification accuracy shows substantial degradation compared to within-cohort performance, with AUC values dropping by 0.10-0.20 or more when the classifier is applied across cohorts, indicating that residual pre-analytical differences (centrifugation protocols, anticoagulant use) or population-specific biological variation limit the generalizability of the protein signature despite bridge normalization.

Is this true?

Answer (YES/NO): NO